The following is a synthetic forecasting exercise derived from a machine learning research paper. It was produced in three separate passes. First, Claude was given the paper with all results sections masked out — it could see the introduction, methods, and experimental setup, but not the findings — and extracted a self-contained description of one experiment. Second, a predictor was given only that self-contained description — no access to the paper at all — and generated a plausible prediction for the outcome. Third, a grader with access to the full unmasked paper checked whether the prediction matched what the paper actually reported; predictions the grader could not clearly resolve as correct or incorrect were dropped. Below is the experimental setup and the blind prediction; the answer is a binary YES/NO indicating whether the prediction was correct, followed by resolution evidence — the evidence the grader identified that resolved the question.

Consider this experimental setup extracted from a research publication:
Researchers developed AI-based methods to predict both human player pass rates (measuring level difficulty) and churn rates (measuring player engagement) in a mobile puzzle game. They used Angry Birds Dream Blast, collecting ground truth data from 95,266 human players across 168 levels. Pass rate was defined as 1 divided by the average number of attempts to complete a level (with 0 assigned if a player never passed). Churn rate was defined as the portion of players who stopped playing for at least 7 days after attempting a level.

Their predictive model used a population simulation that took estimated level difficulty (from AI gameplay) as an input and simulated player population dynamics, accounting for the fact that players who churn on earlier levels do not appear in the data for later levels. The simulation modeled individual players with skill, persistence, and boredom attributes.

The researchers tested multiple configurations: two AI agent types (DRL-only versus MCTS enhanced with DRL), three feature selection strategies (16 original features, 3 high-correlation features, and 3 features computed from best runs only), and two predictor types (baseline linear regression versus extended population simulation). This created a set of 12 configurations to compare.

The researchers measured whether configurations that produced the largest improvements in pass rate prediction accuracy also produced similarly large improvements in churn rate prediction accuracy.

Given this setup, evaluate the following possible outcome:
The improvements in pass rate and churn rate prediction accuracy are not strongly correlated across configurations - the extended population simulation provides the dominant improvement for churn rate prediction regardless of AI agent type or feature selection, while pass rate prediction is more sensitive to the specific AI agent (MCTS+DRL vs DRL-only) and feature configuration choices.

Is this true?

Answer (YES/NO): YES